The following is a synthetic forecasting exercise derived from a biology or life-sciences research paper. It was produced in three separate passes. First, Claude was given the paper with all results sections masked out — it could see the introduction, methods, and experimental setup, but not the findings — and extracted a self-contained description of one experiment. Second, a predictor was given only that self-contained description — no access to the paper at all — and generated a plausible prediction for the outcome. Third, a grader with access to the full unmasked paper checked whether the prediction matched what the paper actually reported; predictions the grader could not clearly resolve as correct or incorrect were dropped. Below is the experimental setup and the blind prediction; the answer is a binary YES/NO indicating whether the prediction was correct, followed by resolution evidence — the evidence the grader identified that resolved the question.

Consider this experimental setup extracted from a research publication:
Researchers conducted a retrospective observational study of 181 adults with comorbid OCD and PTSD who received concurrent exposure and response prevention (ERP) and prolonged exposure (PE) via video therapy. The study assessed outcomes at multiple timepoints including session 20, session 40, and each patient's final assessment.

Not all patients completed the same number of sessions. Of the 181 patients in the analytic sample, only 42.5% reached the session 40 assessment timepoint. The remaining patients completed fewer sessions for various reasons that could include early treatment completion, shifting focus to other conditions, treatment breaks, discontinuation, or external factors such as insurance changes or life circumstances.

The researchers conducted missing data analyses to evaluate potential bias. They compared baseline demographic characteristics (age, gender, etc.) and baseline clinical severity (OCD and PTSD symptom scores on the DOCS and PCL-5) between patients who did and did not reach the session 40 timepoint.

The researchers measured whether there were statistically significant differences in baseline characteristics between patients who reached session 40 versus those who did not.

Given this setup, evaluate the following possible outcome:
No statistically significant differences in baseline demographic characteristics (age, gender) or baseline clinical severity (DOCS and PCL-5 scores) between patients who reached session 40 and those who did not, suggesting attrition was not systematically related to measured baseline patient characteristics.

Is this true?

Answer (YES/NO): YES